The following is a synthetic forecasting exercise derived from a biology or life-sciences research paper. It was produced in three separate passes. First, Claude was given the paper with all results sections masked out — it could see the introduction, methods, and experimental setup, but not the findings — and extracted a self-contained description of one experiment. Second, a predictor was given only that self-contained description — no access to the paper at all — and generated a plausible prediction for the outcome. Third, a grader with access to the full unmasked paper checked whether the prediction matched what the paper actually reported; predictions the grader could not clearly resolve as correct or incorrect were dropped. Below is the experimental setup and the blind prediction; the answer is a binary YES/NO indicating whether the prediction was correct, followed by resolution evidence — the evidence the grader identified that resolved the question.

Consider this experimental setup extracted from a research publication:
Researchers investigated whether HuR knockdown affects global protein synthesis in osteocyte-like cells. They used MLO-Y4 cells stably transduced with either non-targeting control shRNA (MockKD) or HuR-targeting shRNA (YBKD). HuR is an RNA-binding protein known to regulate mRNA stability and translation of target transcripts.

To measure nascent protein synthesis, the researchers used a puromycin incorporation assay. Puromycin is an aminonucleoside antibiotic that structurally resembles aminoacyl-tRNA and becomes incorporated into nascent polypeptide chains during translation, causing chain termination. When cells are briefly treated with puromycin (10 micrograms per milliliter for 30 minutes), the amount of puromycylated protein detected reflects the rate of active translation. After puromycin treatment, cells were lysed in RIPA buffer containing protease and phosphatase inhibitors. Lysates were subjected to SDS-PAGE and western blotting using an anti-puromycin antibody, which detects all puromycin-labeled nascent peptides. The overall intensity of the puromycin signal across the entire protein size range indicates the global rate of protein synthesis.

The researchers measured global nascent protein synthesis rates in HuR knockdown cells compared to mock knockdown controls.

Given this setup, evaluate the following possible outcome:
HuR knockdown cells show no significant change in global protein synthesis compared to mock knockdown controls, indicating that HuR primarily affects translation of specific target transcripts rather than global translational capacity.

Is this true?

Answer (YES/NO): YES